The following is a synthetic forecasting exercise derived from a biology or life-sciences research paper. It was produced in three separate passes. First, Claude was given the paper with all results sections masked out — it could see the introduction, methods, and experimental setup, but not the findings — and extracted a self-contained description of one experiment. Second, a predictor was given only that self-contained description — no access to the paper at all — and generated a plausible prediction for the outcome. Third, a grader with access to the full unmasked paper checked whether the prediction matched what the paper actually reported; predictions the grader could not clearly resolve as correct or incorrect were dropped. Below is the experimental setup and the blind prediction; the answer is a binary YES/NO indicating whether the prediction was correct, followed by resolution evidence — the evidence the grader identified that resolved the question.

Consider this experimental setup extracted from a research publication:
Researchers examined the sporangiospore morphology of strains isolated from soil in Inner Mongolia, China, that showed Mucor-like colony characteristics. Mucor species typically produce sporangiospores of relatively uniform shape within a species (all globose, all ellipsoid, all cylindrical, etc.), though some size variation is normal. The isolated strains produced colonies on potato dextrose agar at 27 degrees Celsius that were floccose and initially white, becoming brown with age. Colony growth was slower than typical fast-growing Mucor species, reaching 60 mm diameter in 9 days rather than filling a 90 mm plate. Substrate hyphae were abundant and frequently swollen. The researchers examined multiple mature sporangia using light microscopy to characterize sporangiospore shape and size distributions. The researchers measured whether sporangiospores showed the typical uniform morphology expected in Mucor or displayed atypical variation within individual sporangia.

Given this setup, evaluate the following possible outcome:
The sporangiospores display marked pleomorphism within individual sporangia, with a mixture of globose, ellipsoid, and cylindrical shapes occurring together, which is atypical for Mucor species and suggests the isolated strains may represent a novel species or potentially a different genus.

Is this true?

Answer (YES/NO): NO